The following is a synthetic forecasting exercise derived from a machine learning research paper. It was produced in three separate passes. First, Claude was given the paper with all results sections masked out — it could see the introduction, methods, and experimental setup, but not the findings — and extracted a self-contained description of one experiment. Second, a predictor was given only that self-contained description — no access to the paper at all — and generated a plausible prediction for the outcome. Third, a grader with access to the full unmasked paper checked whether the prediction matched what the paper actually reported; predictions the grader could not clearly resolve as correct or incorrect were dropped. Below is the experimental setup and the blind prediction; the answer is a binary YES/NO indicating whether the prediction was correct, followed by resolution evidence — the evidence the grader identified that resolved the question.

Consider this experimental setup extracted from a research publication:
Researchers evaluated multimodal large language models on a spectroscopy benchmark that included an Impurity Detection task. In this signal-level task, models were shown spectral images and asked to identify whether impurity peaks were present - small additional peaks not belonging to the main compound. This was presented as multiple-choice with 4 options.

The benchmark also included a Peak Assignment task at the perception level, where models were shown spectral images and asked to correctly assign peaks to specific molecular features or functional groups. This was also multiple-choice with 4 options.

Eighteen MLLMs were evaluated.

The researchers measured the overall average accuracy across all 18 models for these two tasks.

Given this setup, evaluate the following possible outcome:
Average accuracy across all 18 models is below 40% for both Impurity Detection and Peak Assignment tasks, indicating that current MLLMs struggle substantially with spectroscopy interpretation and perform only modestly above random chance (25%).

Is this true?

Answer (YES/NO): NO